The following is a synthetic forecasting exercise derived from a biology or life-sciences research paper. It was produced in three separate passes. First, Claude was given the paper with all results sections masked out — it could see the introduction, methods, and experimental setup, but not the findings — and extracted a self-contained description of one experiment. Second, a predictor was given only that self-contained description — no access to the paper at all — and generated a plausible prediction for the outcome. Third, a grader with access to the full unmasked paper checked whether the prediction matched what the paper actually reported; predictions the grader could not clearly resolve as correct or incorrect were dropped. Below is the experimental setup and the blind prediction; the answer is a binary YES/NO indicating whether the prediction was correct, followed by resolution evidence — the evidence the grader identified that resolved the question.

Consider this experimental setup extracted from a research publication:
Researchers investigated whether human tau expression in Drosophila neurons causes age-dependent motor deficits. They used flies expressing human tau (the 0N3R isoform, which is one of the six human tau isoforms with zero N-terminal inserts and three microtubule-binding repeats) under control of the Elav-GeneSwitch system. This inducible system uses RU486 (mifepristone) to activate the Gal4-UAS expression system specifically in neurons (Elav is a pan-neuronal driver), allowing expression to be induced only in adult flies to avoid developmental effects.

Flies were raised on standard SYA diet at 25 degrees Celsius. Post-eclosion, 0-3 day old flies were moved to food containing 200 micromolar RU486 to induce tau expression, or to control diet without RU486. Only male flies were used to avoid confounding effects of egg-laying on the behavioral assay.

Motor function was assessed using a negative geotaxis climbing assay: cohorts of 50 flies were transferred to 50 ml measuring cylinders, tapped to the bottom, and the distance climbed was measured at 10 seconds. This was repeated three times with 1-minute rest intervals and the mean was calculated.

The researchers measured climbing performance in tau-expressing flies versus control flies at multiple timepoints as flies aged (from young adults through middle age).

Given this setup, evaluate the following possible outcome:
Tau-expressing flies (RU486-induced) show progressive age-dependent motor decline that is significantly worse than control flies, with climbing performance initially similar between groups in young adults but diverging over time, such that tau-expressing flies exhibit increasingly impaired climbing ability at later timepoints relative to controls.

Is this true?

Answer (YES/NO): YES